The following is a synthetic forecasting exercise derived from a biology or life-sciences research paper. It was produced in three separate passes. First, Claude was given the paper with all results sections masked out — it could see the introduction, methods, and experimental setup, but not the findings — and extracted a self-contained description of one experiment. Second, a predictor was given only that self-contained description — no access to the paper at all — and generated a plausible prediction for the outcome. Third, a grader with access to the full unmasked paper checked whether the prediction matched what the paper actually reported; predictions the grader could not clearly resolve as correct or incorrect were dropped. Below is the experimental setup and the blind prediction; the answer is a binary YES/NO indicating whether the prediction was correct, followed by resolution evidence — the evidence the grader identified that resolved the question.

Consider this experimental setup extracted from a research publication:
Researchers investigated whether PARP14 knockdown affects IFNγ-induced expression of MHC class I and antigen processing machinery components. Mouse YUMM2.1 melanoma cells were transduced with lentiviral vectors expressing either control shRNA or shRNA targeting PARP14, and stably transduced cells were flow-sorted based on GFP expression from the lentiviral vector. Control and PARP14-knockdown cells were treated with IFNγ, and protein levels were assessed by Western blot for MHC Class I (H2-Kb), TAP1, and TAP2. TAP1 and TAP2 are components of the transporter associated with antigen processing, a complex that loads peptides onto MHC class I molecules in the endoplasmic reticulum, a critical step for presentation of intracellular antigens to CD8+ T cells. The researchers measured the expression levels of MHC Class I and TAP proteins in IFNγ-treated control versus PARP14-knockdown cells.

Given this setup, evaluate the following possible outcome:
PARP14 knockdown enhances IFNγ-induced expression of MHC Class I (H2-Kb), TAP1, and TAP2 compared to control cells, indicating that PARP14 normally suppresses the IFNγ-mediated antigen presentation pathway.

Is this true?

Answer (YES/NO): YES